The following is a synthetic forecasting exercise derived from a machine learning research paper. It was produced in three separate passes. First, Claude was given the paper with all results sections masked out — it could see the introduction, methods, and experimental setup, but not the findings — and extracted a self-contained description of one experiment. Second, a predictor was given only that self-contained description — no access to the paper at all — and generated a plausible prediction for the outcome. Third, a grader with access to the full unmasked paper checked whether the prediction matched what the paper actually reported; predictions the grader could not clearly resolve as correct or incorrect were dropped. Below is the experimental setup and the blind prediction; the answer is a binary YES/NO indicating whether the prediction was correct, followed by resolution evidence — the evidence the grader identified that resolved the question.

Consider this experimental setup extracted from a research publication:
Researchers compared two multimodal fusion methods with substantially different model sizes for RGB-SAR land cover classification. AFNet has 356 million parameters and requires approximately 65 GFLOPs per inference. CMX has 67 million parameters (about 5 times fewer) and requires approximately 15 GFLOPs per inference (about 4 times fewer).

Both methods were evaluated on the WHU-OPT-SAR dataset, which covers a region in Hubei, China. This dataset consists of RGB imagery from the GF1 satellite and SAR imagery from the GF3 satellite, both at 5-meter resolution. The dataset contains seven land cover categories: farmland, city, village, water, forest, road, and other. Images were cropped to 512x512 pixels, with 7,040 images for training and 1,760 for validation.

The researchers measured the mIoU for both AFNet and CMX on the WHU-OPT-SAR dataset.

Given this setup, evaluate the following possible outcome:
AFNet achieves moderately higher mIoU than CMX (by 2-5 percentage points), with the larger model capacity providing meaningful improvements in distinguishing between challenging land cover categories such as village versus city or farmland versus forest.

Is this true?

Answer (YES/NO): NO